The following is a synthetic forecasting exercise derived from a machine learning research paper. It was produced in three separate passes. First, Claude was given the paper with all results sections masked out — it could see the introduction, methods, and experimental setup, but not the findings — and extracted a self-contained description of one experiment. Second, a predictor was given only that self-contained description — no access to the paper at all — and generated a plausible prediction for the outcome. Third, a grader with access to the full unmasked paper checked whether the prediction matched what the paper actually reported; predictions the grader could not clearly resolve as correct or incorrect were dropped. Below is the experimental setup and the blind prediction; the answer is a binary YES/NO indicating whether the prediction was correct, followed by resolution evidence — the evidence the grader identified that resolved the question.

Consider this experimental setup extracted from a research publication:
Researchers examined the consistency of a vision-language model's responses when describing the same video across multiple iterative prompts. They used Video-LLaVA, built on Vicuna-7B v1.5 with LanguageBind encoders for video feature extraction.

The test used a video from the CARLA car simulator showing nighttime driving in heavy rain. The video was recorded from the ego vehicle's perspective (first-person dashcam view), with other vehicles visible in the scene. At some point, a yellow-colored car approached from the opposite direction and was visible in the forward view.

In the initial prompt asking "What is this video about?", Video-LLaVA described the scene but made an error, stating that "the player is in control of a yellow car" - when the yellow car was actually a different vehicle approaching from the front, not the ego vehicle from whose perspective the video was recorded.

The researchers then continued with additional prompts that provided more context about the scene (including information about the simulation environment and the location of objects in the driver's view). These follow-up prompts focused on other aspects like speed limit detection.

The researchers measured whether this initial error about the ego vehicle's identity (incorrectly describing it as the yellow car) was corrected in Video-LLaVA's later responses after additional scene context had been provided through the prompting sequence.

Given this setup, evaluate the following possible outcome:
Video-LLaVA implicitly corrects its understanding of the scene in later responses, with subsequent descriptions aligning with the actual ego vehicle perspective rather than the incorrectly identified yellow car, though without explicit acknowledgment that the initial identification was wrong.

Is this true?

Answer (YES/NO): NO